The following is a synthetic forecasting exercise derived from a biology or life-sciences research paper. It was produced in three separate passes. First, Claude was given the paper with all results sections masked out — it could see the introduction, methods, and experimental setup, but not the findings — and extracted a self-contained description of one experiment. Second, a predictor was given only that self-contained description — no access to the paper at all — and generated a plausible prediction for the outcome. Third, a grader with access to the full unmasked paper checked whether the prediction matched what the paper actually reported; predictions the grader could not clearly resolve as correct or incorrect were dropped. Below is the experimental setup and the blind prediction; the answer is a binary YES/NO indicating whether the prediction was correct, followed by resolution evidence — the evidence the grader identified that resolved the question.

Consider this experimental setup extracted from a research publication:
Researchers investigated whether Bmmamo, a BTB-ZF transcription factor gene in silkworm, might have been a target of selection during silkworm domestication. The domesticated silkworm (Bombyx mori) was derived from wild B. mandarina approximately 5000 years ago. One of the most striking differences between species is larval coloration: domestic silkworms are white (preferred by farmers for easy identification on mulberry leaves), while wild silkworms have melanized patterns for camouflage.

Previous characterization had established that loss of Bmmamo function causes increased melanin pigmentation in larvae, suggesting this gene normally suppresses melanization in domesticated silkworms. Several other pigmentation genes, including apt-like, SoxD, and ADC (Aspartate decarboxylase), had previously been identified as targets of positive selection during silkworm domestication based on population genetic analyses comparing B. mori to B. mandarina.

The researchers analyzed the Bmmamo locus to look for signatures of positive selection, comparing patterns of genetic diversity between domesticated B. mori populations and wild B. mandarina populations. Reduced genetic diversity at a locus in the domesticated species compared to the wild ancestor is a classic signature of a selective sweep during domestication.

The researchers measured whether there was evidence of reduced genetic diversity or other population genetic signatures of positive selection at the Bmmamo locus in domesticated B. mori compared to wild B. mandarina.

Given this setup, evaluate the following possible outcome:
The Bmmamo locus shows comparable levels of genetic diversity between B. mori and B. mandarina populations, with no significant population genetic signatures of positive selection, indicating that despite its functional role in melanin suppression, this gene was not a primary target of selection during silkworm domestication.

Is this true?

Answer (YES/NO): NO